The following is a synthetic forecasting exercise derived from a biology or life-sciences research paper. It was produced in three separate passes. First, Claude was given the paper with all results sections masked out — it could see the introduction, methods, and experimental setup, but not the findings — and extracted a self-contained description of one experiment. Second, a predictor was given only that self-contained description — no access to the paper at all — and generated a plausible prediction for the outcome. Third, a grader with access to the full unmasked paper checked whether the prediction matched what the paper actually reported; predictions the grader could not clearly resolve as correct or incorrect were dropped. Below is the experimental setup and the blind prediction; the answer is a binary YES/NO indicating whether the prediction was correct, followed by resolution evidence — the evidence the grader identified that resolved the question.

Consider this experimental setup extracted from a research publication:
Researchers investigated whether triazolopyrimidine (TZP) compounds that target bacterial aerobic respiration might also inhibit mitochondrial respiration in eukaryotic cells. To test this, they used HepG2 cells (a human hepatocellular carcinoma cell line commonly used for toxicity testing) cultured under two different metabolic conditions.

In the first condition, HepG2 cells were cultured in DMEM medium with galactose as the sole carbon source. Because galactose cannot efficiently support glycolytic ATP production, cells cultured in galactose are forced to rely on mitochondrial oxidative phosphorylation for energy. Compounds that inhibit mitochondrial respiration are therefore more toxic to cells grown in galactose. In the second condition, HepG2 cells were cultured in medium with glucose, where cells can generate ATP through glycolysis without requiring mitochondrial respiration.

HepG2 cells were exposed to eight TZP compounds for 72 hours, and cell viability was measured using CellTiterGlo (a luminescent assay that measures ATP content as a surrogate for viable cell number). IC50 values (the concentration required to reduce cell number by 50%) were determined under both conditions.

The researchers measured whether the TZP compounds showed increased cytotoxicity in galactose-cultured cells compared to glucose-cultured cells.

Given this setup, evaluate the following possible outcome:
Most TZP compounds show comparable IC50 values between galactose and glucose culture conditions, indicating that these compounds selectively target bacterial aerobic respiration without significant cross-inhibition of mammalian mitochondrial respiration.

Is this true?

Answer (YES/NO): YES